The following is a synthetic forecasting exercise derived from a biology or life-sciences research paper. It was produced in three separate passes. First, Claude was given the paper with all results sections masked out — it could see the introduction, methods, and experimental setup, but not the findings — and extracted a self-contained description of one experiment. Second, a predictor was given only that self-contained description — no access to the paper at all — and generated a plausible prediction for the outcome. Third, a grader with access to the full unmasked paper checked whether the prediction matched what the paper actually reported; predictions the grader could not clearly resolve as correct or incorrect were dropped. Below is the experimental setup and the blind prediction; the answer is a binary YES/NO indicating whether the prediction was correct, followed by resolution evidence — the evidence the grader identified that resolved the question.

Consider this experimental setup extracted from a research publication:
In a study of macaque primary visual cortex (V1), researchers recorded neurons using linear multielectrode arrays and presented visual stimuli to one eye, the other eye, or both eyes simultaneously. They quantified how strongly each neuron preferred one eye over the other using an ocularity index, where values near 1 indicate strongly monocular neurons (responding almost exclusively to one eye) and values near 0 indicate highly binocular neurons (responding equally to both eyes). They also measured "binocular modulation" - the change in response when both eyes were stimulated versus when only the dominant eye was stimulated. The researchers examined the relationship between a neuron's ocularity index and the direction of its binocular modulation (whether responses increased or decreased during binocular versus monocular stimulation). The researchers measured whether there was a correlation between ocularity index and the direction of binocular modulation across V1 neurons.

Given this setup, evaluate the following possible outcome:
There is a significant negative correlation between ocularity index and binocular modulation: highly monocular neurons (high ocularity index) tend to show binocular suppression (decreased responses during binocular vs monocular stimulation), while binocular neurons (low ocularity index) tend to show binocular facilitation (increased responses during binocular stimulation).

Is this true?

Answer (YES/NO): NO